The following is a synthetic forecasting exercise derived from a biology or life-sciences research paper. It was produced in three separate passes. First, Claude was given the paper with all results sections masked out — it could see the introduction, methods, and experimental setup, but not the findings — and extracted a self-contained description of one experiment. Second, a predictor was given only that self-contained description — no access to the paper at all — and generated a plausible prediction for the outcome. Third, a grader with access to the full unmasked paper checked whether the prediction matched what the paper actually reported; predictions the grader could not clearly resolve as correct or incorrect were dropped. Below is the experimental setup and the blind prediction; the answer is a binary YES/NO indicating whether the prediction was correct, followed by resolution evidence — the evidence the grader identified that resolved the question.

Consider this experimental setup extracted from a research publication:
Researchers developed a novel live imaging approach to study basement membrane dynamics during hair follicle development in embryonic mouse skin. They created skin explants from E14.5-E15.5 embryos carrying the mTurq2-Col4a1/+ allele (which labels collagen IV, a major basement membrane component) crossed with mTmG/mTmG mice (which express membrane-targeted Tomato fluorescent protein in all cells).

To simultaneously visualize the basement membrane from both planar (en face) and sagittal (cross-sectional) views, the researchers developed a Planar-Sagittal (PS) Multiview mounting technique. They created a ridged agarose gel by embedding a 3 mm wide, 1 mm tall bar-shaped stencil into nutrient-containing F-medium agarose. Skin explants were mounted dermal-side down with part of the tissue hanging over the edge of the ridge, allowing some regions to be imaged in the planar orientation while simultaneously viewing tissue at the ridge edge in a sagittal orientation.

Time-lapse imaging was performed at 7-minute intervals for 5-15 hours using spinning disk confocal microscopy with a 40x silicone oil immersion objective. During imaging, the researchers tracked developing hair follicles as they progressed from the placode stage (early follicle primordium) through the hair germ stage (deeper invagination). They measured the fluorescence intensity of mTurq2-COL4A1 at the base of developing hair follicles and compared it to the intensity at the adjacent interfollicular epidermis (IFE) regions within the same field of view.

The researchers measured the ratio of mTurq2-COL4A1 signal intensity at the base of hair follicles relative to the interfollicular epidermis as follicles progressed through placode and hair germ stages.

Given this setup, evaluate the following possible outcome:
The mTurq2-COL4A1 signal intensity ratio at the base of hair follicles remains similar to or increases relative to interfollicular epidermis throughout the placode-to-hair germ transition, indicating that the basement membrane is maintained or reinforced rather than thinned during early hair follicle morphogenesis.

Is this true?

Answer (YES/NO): YES